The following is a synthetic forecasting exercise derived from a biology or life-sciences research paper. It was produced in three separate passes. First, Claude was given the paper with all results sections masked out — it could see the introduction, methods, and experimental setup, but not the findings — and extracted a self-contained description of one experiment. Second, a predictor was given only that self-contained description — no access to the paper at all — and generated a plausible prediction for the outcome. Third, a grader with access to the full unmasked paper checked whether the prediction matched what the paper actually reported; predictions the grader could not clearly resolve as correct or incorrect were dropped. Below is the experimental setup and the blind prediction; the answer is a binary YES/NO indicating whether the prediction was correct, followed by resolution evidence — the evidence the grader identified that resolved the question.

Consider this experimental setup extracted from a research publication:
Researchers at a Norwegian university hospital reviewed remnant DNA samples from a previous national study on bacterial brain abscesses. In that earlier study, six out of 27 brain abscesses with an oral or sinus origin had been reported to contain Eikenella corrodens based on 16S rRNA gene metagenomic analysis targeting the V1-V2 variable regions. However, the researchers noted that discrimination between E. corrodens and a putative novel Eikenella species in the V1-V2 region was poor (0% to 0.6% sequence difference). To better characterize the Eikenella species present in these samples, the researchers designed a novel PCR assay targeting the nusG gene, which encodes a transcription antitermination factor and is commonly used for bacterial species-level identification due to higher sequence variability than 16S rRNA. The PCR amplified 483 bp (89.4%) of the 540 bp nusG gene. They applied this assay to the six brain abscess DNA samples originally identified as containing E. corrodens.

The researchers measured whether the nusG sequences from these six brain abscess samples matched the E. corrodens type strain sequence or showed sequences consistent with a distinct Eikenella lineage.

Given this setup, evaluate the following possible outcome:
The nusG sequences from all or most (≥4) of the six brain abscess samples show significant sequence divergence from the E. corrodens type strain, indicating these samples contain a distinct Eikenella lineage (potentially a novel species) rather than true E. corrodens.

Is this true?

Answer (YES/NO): YES